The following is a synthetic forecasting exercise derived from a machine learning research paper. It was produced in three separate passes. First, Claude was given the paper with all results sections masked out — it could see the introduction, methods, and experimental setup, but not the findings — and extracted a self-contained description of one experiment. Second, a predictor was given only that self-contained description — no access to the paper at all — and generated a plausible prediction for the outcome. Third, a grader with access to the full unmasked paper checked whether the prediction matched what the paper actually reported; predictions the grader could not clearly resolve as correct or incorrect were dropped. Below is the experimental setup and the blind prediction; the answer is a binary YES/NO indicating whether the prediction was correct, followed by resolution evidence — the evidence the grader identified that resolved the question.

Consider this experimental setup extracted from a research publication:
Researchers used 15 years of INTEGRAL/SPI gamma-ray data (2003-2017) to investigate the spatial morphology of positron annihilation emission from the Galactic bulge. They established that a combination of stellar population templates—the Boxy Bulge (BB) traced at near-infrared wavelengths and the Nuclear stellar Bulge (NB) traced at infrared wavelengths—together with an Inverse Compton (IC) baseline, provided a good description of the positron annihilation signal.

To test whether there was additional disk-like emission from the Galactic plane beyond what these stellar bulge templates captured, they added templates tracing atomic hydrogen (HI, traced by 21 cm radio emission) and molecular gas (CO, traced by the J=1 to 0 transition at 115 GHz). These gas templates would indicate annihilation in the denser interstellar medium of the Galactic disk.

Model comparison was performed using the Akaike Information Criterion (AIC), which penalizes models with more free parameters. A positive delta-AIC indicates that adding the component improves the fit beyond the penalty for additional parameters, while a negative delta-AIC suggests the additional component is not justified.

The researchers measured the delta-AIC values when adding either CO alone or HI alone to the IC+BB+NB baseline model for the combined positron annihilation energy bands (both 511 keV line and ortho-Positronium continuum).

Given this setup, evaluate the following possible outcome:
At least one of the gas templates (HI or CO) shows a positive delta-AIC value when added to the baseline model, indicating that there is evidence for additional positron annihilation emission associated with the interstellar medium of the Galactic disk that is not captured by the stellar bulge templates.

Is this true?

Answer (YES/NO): YES